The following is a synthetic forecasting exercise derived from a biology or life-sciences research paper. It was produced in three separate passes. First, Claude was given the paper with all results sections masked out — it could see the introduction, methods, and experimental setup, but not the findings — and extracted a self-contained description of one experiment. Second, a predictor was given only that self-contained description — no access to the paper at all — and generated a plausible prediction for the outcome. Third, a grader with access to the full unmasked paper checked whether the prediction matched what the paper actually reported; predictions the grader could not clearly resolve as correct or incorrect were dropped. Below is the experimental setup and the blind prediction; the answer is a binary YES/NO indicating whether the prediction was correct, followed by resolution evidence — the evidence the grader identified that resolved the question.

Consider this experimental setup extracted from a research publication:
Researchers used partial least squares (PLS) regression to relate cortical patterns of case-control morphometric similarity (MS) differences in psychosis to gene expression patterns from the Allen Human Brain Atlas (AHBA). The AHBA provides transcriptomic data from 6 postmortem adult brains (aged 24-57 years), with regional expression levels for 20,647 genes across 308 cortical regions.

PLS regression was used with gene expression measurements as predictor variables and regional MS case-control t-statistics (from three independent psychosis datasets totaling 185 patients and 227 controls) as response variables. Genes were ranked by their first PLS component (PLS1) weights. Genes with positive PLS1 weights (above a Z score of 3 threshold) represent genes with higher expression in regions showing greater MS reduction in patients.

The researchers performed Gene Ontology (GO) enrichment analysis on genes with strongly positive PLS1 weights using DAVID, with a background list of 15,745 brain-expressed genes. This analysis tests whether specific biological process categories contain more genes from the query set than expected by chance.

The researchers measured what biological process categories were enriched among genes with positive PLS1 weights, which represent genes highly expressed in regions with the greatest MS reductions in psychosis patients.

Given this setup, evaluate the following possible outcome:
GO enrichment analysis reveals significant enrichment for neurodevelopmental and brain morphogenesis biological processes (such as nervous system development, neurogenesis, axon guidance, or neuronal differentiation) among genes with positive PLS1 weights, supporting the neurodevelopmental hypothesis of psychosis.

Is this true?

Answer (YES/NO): NO